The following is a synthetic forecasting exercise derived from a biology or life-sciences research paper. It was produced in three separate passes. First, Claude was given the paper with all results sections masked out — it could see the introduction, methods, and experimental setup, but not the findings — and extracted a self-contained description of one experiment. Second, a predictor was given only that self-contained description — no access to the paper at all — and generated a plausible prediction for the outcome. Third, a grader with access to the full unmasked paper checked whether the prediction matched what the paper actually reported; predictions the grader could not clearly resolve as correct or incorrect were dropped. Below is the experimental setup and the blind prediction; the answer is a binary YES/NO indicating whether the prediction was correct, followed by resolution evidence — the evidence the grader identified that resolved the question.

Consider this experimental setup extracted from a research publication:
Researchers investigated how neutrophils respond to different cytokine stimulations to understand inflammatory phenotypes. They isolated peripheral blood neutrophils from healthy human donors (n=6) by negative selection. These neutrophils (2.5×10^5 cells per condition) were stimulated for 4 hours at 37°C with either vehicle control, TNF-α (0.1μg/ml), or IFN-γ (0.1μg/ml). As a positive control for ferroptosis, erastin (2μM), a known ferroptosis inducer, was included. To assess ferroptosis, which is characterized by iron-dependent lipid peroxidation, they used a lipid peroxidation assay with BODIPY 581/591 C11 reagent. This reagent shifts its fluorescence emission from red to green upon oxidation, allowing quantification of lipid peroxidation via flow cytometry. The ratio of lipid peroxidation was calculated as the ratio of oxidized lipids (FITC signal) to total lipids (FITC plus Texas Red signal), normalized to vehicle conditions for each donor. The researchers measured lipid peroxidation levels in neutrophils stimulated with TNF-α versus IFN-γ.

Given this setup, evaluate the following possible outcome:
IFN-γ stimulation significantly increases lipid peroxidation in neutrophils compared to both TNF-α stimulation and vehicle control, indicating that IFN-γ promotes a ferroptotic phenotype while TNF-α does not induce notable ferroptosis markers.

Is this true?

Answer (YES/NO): YES